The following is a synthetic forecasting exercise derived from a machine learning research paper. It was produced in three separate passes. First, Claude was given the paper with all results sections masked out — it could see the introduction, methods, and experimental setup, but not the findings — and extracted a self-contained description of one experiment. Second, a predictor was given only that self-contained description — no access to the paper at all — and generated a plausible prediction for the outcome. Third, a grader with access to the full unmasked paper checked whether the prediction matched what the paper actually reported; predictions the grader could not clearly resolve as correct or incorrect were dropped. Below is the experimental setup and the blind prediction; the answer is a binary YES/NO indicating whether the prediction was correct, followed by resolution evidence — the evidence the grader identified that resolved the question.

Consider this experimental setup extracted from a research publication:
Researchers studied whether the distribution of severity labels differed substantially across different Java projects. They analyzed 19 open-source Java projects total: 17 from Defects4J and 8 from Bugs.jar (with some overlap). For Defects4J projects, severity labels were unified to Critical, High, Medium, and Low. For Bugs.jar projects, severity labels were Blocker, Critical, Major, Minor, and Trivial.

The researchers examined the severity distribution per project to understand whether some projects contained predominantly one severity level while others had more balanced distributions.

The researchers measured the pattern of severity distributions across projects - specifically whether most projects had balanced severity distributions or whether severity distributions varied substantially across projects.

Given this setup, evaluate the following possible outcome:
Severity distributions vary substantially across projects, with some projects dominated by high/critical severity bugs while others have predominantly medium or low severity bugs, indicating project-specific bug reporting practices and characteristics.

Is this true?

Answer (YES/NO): YES